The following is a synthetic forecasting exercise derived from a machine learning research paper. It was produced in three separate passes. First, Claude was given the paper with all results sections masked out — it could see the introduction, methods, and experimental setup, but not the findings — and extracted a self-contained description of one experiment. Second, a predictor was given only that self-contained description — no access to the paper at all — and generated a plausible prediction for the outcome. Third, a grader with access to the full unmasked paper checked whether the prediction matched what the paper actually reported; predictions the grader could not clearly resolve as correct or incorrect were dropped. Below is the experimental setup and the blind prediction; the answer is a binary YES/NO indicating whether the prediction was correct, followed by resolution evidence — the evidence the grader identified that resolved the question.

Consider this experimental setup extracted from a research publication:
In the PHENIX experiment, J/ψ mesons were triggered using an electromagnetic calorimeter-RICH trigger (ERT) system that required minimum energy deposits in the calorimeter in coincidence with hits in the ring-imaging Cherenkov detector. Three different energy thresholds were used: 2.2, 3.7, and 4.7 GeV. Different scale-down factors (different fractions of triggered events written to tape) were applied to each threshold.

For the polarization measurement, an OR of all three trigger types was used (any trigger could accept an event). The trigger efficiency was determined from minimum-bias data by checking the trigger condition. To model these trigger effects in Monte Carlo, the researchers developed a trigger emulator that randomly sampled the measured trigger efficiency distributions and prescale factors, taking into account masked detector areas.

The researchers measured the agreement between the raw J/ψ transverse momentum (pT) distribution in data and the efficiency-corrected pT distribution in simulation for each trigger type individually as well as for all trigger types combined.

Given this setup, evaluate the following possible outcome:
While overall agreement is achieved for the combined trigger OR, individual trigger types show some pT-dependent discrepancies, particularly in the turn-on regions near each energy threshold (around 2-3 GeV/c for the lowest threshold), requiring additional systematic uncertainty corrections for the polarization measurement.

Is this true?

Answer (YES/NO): NO